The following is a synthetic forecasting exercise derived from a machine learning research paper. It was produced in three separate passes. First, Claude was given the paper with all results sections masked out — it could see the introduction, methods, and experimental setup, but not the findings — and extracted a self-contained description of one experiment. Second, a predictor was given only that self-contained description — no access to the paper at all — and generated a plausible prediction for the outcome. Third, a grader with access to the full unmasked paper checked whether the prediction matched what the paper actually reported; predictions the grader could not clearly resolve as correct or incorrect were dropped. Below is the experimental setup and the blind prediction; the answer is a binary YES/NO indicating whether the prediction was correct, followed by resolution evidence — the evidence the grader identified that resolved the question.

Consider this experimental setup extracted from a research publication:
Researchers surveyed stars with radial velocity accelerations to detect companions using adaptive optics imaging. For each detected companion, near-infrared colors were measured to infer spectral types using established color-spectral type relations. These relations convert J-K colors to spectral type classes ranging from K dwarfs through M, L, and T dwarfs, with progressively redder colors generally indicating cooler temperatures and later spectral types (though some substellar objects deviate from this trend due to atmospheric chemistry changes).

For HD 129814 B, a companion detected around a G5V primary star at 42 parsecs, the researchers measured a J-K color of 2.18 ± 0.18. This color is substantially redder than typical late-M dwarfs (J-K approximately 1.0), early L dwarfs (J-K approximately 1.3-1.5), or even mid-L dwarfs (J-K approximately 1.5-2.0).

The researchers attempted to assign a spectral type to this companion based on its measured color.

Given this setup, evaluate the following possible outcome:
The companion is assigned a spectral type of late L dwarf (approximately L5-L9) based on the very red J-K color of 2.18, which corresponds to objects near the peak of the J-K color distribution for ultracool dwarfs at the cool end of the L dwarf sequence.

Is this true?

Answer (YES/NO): NO